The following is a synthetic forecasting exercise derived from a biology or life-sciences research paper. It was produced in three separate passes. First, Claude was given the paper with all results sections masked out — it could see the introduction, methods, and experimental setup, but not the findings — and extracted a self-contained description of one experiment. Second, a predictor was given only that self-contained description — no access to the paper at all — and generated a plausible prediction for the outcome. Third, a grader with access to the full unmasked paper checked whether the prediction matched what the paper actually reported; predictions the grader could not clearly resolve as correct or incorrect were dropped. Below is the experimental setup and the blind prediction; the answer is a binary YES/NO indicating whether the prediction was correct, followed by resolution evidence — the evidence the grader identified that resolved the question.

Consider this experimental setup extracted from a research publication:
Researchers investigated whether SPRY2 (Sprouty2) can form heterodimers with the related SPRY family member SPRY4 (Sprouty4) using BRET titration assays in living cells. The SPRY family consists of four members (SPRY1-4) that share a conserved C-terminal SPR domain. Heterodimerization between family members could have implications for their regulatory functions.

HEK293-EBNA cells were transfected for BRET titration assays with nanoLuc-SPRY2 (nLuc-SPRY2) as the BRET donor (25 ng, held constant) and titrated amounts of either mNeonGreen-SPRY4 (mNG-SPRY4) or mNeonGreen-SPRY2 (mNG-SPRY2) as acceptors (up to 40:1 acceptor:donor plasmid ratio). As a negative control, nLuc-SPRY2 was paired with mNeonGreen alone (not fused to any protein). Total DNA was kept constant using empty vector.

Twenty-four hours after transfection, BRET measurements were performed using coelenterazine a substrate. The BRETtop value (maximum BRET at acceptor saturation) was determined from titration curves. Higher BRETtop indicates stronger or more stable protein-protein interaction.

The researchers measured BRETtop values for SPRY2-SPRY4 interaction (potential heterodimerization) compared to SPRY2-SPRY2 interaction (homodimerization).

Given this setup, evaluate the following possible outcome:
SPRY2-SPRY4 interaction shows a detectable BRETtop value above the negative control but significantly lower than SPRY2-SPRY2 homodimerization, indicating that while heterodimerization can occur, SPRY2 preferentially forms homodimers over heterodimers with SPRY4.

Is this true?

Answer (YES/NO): NO